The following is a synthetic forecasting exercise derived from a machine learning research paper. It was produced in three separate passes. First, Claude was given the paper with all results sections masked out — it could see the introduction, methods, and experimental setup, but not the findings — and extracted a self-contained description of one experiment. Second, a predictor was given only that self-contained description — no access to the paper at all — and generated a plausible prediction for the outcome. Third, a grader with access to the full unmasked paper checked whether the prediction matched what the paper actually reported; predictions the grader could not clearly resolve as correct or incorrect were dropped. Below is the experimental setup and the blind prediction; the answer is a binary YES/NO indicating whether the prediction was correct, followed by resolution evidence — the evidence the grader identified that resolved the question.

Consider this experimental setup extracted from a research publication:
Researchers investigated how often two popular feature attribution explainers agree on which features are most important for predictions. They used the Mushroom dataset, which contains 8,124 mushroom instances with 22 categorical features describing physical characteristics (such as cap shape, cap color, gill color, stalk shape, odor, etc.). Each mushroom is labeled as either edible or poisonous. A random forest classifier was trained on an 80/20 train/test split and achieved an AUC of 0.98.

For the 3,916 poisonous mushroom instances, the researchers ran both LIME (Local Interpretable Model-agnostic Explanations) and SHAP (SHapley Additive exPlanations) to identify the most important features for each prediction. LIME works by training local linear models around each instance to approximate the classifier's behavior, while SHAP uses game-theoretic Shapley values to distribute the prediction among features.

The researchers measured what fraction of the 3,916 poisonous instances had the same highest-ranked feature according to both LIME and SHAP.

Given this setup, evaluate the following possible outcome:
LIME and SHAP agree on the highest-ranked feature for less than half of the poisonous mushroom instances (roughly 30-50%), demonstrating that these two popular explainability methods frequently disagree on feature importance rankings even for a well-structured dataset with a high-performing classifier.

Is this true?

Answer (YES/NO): NO